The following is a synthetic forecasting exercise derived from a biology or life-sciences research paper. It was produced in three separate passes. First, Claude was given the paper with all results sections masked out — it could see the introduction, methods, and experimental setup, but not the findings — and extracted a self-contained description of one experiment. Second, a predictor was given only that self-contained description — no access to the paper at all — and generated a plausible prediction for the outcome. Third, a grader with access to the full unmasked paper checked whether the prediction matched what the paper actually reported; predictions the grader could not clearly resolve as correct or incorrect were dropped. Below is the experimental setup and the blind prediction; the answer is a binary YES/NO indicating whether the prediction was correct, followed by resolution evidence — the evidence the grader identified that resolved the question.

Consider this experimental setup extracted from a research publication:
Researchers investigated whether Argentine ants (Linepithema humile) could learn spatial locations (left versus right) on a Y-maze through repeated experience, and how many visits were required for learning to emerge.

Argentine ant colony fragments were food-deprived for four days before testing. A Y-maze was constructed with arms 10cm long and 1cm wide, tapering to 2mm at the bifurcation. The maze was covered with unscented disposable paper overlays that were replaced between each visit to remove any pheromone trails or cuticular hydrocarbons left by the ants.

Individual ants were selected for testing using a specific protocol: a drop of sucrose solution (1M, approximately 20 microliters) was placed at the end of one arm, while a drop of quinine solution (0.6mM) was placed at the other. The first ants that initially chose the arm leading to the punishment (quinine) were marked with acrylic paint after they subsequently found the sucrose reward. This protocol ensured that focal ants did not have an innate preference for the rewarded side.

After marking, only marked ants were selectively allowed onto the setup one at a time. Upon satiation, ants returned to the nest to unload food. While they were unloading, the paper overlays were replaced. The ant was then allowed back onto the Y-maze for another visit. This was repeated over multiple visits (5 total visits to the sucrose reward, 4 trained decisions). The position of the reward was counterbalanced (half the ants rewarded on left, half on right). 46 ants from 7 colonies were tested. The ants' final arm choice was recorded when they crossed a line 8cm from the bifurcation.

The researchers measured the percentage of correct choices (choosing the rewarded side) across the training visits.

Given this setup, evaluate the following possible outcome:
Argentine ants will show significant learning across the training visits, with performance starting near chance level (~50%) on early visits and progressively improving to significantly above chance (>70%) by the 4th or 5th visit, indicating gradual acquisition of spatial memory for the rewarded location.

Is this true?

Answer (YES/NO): NO